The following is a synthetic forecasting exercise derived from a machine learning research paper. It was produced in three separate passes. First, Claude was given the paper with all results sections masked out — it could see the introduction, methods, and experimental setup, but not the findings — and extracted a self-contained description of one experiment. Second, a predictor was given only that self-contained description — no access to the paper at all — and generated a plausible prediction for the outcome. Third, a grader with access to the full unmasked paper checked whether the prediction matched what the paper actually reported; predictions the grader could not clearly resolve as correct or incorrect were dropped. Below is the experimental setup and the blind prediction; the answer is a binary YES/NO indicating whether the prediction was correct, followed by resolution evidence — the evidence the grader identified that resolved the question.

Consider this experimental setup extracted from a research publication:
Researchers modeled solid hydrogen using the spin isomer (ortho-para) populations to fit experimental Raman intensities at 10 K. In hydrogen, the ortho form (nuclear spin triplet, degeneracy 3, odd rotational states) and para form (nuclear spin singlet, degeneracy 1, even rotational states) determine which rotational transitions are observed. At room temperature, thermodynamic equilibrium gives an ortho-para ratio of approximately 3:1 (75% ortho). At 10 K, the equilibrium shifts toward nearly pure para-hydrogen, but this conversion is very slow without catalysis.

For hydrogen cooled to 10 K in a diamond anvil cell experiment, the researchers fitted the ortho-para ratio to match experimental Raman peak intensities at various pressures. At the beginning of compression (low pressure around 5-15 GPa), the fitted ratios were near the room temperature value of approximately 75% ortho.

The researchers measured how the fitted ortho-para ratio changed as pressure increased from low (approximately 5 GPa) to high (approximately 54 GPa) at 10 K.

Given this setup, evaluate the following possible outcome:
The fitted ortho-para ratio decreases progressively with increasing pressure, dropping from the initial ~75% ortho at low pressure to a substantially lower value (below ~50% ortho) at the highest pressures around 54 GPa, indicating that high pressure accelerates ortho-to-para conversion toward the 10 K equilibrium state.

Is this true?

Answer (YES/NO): YES